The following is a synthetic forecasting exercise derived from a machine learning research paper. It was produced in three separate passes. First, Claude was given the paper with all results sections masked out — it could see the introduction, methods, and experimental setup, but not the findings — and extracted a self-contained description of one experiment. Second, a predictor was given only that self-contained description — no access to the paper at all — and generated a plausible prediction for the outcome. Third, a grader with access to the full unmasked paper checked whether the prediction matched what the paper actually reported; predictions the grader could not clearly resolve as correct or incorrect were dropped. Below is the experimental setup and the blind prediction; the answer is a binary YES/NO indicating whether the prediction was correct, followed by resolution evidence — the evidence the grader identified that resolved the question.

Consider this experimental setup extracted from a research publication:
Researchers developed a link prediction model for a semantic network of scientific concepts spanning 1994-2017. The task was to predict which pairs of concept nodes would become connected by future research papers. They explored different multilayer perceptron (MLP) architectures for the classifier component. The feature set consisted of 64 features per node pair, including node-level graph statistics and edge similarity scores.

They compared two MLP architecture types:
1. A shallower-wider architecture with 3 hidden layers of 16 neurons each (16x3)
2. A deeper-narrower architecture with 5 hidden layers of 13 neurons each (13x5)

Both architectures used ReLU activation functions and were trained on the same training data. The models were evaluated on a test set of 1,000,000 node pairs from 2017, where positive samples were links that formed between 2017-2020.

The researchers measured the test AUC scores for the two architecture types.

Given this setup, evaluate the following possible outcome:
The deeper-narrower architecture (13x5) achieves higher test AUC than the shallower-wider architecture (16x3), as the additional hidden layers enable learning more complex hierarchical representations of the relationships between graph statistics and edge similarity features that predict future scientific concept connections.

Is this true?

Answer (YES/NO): YES